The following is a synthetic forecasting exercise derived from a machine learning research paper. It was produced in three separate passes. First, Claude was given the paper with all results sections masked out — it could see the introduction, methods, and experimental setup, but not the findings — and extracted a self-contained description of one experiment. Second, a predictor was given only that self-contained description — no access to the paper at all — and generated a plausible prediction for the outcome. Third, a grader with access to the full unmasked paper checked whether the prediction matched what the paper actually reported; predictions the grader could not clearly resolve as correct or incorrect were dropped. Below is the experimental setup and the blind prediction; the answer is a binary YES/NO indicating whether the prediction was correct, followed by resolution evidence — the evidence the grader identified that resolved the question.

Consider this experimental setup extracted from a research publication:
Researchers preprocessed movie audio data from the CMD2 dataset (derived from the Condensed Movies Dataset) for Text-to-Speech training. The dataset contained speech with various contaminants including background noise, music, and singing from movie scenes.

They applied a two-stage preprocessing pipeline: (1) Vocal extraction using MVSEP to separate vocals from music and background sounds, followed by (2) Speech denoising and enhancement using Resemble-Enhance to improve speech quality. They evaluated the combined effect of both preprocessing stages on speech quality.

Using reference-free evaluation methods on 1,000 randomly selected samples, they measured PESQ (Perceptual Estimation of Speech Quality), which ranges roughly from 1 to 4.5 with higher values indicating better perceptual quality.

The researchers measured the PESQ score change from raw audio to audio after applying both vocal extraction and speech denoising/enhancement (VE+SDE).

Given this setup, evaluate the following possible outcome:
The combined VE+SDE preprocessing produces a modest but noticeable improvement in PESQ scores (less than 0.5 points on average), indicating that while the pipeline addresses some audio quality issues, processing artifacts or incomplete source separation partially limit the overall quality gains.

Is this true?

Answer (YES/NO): NO